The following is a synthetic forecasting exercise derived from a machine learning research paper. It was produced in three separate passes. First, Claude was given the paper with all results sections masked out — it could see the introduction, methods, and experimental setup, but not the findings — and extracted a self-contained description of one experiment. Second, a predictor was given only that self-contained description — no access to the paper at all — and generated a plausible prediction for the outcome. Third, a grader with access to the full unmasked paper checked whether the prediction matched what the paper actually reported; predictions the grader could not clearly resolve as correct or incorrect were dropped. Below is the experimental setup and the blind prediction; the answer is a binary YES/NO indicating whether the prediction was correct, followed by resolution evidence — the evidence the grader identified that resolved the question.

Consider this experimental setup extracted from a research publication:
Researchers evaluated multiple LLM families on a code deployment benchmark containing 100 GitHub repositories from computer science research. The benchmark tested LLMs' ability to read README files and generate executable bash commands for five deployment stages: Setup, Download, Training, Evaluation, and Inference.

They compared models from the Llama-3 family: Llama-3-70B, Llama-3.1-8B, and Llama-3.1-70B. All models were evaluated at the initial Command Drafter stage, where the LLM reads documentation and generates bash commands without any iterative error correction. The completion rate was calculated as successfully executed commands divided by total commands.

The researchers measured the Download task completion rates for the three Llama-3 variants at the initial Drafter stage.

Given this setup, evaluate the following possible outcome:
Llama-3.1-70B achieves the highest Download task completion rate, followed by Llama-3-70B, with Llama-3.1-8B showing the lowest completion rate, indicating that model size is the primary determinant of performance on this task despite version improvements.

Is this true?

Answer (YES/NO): NO